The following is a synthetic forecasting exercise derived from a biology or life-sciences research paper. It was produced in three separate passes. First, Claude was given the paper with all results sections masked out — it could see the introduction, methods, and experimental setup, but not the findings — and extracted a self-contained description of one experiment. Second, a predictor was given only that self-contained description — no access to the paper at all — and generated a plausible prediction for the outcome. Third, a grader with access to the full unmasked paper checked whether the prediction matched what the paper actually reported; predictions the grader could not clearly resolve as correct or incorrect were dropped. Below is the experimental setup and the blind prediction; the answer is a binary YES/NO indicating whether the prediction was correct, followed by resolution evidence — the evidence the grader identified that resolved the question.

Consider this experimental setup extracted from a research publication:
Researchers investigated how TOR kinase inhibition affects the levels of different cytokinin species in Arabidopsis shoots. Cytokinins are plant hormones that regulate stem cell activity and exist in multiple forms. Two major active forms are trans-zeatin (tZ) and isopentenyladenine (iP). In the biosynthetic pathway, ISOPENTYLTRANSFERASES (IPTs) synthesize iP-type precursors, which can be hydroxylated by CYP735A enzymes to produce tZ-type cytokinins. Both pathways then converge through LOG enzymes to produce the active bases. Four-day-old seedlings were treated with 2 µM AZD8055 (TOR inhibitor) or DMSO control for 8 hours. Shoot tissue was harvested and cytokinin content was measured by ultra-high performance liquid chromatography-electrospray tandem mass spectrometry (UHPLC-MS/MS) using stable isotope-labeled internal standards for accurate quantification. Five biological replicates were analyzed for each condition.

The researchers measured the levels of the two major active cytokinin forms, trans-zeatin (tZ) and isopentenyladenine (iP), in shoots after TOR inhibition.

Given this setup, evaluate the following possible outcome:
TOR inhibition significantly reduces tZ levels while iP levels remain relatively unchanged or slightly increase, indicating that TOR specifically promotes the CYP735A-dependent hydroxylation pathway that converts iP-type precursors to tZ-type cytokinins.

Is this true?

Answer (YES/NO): NO